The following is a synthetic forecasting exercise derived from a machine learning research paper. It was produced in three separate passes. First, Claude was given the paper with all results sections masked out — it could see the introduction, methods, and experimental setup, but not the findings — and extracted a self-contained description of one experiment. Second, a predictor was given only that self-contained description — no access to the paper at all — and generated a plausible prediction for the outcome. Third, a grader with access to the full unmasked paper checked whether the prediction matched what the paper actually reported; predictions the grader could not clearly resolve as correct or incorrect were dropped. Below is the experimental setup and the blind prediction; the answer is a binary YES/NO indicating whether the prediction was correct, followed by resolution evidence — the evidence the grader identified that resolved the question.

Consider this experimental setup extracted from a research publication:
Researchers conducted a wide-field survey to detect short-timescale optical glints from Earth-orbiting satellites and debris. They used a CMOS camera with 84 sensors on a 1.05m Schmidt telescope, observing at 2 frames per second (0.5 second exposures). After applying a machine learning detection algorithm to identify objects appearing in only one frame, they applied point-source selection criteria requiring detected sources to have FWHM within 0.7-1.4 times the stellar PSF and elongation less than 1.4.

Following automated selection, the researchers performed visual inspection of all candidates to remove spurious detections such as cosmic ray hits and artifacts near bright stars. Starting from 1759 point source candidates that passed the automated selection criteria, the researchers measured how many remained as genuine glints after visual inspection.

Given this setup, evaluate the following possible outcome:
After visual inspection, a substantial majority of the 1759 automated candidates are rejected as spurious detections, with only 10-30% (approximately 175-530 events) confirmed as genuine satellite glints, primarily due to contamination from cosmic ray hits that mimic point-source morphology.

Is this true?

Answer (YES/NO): NO